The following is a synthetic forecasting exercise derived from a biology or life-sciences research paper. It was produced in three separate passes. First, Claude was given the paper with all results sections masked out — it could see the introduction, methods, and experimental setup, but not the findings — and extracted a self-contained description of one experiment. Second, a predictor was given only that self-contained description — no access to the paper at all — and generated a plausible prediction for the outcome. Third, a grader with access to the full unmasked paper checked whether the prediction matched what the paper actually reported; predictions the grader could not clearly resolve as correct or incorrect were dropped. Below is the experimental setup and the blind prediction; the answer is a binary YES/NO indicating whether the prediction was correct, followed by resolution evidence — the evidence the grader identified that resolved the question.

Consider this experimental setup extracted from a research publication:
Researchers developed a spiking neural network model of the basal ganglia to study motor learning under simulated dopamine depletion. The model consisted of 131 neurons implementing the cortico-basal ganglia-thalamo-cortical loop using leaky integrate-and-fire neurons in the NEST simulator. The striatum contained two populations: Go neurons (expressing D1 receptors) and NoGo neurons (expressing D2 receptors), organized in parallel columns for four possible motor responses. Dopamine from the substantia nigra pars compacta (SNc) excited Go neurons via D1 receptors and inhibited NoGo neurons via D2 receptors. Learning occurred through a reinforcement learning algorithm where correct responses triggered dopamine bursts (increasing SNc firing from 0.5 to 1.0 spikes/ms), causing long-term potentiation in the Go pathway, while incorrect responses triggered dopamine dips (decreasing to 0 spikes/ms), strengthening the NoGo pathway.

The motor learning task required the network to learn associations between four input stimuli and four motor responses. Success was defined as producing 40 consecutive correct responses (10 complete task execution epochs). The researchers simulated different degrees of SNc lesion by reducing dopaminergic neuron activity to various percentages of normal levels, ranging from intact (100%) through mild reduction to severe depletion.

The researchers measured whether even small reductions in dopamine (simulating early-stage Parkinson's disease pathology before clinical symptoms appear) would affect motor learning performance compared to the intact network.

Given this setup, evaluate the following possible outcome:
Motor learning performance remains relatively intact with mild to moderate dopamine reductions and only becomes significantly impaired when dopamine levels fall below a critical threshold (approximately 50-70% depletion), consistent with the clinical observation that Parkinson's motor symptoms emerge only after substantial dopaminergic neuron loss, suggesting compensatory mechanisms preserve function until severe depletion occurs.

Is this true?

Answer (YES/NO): NO